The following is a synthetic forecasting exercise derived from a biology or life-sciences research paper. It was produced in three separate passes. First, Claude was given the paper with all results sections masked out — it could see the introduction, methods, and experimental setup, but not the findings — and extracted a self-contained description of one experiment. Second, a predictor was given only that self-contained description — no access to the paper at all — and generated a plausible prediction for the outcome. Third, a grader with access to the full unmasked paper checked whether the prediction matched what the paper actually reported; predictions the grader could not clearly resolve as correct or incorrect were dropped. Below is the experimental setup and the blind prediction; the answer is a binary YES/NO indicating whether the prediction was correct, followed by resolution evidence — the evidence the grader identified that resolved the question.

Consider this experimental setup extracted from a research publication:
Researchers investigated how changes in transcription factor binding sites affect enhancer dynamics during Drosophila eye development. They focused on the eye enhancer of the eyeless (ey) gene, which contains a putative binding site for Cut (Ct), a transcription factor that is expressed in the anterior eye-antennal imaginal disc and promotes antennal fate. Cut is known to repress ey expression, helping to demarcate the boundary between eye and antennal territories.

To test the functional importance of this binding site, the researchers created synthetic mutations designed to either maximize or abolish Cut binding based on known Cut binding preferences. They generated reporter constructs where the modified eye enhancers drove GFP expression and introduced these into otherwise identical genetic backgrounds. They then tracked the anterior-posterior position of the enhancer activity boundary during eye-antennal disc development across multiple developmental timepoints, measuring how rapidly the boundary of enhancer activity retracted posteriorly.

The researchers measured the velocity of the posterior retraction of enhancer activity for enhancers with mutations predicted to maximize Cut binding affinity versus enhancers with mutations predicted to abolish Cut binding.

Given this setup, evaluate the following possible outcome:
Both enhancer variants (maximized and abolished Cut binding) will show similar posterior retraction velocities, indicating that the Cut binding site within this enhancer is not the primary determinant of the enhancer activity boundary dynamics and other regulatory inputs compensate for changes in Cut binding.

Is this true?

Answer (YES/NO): NO